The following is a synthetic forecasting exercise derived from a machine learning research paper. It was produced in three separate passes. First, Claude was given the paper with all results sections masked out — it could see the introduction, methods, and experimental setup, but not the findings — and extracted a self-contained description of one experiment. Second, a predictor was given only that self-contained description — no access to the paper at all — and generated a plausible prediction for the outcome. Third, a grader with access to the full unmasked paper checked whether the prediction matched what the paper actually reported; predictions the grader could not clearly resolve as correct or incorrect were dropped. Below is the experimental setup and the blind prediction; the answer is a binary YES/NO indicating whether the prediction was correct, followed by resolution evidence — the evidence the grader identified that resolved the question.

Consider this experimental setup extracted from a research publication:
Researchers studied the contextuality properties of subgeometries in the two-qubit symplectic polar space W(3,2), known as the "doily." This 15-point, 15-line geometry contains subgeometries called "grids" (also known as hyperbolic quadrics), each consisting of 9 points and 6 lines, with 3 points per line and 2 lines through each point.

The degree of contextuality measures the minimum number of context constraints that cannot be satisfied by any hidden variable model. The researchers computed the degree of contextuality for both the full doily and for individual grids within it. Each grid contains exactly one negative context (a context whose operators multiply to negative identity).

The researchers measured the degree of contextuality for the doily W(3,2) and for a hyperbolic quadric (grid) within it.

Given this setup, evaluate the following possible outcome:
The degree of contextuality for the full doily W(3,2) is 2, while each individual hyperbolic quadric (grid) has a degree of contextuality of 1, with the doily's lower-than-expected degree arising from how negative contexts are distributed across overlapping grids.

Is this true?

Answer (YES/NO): NO